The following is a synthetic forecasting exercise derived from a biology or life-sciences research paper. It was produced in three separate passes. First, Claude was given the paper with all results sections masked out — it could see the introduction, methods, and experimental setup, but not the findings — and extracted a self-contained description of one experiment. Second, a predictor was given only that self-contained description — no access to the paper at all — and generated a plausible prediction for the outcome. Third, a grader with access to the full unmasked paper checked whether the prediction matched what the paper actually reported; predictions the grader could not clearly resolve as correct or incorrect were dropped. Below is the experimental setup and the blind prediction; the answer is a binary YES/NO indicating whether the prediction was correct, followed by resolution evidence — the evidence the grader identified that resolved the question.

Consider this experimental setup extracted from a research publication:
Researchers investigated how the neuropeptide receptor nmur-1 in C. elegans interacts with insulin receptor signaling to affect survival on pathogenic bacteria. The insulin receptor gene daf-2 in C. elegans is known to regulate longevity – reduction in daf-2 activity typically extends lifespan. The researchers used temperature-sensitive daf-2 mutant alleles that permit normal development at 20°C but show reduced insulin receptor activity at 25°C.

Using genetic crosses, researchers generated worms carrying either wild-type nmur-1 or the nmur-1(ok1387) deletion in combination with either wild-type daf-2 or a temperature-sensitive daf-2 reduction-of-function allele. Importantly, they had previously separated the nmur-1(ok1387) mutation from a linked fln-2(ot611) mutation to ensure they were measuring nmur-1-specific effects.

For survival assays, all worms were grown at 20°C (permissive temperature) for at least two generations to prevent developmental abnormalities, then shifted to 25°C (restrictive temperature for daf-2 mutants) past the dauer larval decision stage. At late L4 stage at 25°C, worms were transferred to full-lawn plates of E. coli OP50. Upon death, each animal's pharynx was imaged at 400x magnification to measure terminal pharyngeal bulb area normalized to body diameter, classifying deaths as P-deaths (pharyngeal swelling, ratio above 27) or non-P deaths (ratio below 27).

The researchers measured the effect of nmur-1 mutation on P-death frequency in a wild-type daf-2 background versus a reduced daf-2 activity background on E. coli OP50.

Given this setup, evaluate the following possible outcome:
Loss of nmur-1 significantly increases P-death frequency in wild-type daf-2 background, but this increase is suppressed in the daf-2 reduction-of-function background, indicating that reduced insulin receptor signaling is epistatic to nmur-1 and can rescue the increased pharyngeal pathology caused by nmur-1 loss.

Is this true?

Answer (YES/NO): NO